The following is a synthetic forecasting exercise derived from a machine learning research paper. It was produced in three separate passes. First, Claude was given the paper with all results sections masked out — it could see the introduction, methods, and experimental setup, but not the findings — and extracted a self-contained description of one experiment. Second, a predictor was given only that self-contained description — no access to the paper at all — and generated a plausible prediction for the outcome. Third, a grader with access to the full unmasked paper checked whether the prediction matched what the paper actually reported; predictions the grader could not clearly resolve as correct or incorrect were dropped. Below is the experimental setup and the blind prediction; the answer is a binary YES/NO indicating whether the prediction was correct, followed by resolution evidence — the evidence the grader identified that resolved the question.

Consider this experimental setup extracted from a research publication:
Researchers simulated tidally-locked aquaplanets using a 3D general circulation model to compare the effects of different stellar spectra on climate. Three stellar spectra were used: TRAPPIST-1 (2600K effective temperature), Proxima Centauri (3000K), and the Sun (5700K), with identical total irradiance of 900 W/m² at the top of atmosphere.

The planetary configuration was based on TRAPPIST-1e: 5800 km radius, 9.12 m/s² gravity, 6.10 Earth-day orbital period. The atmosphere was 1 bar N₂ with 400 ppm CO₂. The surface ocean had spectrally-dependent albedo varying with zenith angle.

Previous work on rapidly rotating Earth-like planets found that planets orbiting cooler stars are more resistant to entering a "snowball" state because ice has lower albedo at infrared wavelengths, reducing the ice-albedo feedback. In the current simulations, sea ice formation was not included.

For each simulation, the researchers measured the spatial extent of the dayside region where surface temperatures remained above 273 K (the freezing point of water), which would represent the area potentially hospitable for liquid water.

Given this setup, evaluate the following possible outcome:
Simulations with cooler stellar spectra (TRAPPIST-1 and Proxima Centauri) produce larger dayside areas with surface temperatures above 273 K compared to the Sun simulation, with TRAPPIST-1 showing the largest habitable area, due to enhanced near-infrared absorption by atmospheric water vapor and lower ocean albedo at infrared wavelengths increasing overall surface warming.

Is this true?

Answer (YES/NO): NO